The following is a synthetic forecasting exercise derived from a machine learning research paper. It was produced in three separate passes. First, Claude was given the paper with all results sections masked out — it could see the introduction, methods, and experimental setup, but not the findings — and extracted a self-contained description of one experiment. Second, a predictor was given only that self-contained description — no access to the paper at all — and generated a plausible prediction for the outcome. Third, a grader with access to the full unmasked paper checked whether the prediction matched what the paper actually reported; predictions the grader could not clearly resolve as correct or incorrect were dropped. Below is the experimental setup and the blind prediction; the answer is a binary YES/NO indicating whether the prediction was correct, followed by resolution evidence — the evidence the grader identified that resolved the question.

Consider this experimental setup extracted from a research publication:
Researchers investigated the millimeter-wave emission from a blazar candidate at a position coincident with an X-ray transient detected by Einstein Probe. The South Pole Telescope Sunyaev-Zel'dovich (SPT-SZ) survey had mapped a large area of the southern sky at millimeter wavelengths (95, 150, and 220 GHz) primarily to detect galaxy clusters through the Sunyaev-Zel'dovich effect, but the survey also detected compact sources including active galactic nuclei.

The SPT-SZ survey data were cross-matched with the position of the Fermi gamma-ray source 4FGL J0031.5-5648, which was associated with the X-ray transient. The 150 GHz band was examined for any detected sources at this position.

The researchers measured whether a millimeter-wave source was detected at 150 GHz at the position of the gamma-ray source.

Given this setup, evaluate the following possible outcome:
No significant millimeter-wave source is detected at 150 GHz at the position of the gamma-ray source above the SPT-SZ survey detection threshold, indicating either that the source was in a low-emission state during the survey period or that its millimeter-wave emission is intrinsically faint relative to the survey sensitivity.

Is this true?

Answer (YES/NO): NO